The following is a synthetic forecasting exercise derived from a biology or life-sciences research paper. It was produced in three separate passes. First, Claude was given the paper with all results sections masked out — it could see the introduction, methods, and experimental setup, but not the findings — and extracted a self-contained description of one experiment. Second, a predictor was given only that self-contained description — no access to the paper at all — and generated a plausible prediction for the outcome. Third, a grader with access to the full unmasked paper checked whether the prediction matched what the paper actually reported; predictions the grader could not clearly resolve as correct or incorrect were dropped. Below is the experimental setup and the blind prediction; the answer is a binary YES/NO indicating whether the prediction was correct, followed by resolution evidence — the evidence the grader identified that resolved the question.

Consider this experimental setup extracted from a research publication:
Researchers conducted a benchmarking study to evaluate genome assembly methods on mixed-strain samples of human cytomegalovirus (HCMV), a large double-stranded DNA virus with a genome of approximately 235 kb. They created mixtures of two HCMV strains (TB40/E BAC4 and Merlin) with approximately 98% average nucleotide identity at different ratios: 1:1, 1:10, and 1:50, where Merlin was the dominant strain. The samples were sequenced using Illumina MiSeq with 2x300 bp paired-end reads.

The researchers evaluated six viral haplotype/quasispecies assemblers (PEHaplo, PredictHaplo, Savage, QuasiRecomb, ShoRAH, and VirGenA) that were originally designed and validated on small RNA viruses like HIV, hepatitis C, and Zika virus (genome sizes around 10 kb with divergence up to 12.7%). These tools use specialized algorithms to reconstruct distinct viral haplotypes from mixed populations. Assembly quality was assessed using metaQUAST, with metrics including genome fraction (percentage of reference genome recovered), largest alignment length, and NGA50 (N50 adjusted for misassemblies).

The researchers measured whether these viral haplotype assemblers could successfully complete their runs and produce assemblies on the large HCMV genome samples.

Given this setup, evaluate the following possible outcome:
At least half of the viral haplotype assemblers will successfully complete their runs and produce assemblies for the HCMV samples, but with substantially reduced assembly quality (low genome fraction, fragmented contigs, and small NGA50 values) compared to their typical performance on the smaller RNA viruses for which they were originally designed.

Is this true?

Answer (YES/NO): NO